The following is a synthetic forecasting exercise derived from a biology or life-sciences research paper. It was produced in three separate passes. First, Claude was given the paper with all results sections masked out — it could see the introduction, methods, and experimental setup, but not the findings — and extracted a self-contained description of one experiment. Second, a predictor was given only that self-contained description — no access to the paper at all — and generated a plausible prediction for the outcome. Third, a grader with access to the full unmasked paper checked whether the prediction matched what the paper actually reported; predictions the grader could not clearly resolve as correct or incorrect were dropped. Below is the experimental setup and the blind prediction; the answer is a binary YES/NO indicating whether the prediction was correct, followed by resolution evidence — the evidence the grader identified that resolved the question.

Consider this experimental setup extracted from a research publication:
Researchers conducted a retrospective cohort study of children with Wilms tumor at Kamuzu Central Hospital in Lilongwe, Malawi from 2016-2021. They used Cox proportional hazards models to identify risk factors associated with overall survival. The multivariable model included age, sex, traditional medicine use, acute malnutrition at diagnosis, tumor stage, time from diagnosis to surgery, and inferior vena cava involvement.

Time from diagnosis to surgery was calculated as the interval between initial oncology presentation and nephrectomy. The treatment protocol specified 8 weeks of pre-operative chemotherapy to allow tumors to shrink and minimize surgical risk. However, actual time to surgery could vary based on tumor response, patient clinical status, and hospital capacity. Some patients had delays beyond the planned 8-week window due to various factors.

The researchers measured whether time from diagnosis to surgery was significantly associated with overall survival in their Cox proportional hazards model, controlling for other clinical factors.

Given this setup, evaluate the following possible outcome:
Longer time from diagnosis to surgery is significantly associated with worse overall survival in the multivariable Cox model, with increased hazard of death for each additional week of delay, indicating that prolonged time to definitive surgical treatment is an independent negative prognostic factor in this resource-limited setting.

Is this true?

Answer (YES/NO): NO